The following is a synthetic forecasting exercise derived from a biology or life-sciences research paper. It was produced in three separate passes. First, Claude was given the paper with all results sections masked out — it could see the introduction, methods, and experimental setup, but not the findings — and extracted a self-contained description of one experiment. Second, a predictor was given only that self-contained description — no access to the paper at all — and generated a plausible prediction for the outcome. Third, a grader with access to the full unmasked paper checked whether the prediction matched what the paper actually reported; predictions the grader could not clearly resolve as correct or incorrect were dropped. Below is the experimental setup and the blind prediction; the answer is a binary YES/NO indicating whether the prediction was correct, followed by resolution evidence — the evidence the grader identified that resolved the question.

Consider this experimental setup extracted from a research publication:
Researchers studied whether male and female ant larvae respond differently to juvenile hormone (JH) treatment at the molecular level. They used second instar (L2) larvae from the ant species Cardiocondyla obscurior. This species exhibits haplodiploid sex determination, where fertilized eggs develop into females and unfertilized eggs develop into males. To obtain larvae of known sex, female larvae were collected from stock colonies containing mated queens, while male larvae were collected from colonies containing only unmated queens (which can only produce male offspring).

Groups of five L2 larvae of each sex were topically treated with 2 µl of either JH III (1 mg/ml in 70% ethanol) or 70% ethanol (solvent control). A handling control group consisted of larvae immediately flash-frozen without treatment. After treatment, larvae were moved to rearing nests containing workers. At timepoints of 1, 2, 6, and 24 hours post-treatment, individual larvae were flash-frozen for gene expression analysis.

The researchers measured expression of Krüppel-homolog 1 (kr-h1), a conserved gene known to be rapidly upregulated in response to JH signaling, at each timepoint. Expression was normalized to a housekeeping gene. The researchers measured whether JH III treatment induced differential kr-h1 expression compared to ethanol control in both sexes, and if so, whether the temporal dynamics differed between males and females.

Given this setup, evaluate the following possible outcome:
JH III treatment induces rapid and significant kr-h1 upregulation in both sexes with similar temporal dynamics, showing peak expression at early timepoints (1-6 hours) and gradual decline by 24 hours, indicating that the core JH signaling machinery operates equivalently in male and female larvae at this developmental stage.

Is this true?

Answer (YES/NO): NO